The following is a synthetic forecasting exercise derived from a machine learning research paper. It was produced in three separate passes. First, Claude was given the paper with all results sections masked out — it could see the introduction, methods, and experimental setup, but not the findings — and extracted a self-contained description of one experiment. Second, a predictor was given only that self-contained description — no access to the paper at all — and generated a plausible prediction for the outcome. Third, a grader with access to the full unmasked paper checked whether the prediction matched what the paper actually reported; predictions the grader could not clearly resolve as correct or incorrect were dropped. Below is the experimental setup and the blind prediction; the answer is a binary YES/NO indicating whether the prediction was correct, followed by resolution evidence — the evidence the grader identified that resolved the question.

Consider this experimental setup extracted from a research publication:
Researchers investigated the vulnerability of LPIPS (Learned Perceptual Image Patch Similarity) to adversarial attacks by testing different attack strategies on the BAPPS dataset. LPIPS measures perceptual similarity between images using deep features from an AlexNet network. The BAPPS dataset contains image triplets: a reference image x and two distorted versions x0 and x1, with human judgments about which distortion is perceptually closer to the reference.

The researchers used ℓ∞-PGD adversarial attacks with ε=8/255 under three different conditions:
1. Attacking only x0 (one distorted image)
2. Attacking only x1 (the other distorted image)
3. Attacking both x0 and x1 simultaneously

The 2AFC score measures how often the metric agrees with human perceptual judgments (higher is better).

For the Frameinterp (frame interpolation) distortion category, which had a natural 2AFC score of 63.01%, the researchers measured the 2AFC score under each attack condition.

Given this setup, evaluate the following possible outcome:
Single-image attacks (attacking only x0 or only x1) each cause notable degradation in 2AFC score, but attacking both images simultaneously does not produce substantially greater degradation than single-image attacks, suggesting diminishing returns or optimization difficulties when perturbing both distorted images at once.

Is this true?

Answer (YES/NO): YES